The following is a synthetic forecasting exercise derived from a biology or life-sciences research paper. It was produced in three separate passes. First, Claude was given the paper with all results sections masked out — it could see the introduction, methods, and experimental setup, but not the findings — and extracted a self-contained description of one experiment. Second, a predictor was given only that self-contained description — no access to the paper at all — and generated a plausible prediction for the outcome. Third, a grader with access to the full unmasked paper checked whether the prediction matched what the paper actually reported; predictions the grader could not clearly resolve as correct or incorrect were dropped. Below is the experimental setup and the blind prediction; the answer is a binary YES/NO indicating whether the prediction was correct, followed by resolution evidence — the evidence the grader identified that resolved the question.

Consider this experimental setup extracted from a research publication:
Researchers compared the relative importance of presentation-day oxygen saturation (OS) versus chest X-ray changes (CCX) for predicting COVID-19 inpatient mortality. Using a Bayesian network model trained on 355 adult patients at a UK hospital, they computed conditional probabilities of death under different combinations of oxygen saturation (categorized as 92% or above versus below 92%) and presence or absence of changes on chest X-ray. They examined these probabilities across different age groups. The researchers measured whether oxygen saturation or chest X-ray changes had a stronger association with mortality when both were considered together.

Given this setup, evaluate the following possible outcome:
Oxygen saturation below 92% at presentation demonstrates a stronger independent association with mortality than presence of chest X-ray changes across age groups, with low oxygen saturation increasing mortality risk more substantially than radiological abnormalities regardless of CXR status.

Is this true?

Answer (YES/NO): YES